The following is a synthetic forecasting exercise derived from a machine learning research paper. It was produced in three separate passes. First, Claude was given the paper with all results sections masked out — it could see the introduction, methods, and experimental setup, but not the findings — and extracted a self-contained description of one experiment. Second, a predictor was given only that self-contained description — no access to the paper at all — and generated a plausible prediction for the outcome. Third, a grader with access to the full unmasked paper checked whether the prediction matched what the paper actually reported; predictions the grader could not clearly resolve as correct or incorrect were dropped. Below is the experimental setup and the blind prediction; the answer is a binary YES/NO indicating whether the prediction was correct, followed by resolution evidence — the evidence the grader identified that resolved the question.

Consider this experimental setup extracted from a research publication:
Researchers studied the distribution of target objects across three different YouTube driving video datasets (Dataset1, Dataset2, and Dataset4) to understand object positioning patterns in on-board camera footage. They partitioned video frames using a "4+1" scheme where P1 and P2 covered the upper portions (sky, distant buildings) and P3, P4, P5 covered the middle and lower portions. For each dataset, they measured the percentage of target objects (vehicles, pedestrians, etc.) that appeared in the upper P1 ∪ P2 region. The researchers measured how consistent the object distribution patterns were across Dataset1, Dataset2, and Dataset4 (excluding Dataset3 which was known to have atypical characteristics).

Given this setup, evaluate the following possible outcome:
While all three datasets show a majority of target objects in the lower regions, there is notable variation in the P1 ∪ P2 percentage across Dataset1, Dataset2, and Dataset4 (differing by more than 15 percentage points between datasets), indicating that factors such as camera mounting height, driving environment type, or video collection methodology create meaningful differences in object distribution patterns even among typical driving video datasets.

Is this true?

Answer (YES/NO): NO